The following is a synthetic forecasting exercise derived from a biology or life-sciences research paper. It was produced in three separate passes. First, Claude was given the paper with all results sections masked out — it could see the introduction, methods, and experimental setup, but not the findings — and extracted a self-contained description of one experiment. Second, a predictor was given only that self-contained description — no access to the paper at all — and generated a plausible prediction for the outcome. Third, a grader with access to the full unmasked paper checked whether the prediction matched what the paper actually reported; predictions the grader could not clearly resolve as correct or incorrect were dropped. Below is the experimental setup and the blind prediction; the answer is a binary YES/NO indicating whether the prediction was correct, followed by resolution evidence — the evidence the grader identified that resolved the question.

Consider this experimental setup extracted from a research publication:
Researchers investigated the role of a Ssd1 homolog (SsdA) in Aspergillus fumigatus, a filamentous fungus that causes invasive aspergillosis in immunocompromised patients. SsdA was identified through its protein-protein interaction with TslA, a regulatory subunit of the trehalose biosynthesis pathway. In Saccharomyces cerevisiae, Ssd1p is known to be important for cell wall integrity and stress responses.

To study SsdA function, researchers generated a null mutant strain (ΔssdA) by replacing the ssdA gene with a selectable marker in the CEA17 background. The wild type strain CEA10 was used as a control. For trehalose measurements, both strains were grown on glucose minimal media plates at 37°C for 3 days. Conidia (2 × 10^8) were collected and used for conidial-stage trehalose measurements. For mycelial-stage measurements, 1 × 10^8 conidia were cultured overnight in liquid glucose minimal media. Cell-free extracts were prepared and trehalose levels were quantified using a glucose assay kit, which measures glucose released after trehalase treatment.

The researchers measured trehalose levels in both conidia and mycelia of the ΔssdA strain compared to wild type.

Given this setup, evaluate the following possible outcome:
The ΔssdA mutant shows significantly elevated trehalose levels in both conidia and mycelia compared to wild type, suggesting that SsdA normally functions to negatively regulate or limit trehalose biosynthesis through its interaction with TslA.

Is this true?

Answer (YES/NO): YES